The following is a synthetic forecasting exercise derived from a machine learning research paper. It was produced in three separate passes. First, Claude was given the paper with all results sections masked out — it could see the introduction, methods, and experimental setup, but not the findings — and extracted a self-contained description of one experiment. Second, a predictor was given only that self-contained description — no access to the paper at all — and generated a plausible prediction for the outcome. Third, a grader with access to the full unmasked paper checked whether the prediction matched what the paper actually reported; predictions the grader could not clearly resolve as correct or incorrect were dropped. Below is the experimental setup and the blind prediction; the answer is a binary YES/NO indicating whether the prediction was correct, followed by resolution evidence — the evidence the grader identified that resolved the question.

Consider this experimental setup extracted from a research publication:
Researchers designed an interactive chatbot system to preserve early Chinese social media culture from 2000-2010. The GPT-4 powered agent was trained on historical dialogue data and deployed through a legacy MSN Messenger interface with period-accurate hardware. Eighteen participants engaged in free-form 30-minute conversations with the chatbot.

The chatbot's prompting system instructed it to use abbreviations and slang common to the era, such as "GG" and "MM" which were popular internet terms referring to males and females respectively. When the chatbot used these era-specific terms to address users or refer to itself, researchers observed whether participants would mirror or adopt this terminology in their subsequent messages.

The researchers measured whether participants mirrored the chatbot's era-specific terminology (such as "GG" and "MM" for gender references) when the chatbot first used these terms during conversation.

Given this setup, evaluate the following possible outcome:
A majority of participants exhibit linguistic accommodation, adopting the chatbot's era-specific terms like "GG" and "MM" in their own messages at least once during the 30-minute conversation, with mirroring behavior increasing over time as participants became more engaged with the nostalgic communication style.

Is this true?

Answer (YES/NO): NO